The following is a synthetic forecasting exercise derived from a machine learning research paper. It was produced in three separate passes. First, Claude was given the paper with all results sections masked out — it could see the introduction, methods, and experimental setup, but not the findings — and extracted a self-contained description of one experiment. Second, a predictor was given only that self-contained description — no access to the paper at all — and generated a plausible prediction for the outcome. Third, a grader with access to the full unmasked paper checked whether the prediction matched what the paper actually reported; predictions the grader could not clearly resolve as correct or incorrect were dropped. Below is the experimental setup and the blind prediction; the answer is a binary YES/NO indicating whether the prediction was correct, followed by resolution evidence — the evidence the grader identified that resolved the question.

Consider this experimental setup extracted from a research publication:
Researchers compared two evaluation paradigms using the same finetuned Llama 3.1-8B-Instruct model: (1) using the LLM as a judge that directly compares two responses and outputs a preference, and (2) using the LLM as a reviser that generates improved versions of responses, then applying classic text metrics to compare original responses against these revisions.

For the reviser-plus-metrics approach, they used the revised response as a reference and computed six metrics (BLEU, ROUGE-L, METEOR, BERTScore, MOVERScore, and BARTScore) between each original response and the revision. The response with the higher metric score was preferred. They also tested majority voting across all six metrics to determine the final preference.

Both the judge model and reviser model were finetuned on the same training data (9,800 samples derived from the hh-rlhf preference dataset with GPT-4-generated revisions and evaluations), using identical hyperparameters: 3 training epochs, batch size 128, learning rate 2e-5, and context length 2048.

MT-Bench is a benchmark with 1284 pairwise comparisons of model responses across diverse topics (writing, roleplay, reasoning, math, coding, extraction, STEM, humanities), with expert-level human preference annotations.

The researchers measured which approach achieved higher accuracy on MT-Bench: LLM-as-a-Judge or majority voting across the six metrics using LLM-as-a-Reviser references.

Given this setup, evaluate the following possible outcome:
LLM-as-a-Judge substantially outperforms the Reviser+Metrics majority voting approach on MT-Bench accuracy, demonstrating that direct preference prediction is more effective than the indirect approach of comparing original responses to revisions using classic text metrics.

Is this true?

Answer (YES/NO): YES